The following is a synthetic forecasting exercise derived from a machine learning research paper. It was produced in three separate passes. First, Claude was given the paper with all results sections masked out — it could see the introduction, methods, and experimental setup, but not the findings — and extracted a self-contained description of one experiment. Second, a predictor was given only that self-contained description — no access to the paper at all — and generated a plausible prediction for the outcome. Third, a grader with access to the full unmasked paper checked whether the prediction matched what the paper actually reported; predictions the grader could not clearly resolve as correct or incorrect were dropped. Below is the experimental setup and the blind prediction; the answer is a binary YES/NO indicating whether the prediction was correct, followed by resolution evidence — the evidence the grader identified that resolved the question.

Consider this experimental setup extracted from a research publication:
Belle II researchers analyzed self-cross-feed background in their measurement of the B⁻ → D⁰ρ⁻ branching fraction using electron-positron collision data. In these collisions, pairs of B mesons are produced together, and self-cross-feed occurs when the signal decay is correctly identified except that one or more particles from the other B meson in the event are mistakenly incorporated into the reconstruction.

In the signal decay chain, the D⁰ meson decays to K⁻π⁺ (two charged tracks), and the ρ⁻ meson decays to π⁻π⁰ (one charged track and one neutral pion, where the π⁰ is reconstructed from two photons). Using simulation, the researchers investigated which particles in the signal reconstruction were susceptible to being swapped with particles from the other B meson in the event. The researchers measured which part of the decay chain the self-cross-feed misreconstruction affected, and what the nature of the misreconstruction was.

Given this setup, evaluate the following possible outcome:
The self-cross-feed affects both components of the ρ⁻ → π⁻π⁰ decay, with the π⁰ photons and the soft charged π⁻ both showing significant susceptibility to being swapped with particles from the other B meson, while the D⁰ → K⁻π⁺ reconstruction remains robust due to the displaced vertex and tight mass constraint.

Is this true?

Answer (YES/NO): YES